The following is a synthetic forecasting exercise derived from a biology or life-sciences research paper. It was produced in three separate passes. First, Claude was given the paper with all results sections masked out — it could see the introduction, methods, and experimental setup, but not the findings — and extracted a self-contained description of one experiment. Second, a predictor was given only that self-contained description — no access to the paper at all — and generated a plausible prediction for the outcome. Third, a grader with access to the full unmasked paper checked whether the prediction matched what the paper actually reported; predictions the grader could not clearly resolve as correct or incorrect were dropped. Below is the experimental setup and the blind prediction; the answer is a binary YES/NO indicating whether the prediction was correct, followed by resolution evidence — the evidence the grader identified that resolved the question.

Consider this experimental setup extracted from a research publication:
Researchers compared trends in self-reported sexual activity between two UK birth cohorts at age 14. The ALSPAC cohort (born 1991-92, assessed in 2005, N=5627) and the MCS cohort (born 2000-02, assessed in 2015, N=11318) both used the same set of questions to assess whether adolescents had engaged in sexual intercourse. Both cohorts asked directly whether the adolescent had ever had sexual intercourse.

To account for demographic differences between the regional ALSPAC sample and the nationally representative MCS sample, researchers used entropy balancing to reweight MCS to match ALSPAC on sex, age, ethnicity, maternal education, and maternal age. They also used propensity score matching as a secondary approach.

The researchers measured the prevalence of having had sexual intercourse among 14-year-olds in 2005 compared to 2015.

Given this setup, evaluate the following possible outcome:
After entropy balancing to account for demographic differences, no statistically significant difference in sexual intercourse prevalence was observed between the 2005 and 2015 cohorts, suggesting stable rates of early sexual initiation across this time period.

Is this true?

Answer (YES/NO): NO